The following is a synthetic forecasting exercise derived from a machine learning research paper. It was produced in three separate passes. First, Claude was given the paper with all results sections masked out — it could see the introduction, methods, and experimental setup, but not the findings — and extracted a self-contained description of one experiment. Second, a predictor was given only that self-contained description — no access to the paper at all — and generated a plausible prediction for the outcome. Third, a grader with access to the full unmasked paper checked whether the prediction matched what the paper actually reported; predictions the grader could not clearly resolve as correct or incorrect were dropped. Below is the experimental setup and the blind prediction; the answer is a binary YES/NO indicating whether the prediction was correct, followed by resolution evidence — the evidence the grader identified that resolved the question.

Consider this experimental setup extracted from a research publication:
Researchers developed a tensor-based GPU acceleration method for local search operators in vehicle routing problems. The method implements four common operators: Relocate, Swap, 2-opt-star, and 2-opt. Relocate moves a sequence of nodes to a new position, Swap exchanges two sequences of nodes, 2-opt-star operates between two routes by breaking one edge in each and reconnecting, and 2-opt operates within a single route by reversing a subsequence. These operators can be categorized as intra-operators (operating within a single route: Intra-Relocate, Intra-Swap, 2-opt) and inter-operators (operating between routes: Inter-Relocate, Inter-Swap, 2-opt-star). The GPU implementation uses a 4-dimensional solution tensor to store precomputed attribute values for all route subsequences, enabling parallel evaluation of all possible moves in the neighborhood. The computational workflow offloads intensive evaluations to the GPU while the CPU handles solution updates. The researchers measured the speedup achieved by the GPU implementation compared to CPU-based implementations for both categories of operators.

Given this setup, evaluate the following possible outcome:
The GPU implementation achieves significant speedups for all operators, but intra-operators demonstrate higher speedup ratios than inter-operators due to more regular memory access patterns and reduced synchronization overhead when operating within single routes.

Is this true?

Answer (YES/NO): NO